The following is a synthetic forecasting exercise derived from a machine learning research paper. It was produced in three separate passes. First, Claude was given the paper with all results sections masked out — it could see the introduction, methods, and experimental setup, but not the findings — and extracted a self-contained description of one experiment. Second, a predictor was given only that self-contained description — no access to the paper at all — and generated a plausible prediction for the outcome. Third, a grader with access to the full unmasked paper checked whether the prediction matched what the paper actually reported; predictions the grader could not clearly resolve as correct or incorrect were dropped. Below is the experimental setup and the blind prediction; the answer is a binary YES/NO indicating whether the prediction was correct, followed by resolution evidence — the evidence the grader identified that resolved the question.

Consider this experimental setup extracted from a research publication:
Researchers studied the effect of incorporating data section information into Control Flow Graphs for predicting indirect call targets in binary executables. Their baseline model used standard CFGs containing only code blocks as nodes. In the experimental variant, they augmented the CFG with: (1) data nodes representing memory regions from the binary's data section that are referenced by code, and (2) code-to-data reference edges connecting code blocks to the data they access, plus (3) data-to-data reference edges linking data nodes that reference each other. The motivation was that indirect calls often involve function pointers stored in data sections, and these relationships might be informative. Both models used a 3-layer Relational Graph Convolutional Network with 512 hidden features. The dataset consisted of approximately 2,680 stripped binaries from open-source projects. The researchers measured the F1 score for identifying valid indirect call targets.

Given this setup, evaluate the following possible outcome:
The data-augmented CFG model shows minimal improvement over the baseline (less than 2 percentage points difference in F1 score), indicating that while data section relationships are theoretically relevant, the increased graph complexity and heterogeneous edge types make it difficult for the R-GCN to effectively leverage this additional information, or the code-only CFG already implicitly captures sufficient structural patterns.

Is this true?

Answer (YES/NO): NO